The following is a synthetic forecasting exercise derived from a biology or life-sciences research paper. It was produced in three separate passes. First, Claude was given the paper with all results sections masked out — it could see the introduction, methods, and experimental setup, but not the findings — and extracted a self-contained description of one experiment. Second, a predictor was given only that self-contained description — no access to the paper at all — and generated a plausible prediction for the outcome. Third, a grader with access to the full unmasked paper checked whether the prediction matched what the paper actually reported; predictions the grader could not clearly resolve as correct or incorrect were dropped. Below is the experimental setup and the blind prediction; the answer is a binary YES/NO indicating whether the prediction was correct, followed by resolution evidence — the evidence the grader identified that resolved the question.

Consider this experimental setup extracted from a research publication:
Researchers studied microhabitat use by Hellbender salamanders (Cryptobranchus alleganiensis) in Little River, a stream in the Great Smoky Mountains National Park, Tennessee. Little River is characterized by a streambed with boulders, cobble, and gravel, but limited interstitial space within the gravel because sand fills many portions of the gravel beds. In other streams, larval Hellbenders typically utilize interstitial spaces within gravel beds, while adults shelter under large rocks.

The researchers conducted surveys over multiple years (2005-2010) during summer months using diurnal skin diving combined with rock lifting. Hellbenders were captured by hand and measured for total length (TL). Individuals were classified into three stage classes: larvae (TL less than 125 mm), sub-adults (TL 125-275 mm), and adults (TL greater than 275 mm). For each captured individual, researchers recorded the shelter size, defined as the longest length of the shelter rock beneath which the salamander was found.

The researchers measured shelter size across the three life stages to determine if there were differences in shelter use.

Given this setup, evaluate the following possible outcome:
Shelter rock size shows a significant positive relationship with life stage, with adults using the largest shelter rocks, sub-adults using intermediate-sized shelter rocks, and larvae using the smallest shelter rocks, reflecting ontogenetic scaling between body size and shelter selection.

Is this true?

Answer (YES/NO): YES